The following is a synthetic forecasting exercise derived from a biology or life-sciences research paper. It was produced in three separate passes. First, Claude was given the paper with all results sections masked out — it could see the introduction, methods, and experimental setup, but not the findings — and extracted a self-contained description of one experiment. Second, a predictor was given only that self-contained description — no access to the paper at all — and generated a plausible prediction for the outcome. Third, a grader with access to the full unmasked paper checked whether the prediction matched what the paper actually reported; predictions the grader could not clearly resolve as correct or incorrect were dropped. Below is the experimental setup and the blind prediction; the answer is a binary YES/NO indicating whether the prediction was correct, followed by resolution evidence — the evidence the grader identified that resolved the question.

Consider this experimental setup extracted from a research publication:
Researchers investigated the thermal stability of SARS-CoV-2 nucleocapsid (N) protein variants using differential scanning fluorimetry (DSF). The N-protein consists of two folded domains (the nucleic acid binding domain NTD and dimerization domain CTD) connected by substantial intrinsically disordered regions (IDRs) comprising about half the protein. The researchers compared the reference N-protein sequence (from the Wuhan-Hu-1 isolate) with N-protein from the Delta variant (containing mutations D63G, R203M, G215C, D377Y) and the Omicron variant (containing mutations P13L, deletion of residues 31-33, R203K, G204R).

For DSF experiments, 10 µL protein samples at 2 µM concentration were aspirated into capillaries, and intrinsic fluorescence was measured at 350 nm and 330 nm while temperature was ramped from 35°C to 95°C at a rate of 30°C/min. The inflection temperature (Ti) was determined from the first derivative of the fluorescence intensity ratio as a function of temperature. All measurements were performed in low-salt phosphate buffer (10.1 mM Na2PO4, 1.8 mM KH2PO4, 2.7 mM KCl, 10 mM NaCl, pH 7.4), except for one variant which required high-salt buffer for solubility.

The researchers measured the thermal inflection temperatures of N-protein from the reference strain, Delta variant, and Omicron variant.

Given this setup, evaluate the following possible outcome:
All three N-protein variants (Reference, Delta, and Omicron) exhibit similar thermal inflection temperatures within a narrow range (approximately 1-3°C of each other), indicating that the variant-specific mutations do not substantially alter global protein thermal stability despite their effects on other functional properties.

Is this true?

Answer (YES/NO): NO